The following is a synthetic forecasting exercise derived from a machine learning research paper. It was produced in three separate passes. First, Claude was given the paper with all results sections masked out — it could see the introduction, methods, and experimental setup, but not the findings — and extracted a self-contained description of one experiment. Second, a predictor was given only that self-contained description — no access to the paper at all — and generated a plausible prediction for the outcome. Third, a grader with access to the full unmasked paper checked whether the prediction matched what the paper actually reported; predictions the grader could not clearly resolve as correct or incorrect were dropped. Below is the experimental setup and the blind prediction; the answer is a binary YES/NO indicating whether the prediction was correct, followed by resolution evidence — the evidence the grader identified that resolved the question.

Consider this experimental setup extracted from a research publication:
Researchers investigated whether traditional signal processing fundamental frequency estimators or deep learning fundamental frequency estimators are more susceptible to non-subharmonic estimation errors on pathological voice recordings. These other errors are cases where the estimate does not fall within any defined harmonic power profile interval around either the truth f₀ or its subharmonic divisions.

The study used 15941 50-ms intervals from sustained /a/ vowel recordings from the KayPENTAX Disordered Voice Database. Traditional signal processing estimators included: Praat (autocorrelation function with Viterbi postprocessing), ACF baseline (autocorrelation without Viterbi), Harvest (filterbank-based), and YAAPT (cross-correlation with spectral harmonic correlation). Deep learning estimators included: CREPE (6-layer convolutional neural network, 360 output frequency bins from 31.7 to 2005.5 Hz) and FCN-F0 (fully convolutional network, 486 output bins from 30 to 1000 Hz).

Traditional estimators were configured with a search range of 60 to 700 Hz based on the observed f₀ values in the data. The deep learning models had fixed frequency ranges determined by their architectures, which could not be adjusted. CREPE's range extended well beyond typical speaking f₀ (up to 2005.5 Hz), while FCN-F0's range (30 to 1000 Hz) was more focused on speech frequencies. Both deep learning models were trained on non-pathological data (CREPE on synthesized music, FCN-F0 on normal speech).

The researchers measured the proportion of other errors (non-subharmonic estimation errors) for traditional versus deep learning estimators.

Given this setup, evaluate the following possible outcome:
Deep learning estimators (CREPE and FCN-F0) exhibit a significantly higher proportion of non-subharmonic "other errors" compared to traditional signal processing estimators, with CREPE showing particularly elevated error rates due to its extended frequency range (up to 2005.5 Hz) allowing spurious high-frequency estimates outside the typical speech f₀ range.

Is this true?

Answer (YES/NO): NO